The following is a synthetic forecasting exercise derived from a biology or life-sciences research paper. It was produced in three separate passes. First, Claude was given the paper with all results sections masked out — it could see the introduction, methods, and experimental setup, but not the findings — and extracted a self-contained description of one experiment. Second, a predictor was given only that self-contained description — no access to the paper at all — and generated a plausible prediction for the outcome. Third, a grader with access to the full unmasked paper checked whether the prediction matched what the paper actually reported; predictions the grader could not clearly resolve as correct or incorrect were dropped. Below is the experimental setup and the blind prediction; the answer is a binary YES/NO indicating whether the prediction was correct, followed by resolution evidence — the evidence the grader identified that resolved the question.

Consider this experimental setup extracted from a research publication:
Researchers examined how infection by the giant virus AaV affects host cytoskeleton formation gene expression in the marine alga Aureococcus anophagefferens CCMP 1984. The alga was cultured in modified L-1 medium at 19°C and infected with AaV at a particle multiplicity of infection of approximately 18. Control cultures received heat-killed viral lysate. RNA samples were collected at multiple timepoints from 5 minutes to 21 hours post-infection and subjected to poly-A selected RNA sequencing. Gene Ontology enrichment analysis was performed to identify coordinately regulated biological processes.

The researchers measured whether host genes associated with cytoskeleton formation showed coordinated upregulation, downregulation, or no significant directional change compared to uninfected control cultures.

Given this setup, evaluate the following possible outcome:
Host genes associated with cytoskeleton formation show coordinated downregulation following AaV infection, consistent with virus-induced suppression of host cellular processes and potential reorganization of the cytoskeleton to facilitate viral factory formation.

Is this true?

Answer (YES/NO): YES